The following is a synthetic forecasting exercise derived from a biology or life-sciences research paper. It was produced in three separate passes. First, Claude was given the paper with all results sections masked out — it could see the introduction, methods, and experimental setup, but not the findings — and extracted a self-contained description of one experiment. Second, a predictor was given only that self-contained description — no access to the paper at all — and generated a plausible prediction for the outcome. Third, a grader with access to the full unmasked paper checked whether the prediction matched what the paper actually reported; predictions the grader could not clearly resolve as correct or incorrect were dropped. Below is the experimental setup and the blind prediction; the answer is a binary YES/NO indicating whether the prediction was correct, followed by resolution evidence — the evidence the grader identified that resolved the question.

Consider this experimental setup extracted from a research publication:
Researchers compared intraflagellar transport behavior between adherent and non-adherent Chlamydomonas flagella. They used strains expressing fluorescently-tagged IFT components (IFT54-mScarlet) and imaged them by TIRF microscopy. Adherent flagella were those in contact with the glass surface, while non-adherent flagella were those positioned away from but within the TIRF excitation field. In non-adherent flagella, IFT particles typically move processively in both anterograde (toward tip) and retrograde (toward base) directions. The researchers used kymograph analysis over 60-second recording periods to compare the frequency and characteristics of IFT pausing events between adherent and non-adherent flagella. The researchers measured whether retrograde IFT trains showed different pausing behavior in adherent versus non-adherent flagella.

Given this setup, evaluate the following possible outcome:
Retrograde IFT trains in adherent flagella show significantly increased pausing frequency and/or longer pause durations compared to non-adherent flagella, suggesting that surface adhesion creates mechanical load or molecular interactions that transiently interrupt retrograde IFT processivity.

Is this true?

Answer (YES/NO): YES